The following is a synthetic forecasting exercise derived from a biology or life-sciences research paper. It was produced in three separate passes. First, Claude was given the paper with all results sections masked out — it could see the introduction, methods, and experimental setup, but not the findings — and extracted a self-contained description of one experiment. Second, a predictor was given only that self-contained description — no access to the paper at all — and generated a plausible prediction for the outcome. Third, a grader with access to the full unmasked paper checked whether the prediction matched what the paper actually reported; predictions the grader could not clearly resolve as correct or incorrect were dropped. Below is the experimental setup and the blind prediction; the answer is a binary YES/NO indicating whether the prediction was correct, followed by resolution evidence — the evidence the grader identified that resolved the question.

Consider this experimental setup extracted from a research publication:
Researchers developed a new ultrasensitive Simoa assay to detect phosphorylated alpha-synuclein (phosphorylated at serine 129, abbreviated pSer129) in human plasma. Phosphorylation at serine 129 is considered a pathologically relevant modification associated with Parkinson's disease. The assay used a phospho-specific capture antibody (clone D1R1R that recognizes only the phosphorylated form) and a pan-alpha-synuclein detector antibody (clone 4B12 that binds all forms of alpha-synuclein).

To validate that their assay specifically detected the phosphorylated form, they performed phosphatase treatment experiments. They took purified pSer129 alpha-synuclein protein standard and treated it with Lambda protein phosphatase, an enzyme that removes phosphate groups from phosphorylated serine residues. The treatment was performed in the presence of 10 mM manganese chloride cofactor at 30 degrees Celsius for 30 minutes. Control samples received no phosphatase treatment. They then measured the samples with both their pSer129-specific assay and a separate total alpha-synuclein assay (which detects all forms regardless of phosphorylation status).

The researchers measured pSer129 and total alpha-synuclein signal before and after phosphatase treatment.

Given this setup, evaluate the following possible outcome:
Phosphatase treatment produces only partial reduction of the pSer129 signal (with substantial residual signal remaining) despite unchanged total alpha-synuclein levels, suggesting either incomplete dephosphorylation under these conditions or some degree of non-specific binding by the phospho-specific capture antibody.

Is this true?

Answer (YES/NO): NO